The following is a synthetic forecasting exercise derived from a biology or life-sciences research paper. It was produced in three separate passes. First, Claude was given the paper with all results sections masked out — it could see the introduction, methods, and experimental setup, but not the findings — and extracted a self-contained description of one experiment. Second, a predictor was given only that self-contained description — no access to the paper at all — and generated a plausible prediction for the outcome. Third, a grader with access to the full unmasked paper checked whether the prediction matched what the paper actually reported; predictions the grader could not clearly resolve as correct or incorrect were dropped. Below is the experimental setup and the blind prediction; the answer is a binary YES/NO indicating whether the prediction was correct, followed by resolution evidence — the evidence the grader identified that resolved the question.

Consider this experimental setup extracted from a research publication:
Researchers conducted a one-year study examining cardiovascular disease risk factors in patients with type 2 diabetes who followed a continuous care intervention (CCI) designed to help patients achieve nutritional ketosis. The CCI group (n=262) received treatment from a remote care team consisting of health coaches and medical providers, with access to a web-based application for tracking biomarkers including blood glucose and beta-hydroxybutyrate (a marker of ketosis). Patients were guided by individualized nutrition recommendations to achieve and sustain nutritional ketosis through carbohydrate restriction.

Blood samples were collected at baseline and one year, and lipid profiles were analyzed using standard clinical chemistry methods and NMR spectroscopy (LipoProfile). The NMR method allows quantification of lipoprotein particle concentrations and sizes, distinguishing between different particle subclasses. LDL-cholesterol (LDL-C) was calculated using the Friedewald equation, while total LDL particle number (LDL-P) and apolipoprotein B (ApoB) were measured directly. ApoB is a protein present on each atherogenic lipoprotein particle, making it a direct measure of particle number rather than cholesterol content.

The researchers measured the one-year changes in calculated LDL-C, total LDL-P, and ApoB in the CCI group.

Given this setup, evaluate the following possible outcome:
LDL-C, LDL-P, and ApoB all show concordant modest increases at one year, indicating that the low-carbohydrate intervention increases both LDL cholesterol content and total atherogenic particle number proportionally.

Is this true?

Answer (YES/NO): NO